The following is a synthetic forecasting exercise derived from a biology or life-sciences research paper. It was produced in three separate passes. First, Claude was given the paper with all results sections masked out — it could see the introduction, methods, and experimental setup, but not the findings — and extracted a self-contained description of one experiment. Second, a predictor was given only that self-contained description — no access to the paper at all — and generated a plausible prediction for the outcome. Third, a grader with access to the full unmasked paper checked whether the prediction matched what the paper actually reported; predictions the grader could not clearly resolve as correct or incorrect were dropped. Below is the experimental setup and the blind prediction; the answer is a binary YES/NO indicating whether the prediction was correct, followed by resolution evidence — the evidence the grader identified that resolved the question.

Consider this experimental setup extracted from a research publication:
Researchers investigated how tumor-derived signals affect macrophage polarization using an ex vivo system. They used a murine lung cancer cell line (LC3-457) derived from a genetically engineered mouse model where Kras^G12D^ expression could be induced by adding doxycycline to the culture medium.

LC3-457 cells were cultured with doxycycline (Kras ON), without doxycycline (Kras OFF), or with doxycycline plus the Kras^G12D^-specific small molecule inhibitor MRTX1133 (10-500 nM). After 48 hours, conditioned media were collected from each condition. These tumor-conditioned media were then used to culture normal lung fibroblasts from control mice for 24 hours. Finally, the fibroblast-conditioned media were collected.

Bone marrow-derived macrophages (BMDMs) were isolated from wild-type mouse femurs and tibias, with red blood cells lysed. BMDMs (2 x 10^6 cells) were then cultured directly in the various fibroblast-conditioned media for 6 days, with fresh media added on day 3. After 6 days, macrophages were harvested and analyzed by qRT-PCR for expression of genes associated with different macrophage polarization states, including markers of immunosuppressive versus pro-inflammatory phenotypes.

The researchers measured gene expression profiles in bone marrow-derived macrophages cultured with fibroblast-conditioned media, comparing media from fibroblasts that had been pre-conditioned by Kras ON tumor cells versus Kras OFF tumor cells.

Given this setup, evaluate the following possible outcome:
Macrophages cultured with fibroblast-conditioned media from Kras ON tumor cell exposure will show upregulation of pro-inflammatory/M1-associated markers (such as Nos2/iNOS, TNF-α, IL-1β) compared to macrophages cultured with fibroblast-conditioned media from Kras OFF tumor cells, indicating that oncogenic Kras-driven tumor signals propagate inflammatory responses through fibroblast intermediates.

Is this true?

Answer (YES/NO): NO